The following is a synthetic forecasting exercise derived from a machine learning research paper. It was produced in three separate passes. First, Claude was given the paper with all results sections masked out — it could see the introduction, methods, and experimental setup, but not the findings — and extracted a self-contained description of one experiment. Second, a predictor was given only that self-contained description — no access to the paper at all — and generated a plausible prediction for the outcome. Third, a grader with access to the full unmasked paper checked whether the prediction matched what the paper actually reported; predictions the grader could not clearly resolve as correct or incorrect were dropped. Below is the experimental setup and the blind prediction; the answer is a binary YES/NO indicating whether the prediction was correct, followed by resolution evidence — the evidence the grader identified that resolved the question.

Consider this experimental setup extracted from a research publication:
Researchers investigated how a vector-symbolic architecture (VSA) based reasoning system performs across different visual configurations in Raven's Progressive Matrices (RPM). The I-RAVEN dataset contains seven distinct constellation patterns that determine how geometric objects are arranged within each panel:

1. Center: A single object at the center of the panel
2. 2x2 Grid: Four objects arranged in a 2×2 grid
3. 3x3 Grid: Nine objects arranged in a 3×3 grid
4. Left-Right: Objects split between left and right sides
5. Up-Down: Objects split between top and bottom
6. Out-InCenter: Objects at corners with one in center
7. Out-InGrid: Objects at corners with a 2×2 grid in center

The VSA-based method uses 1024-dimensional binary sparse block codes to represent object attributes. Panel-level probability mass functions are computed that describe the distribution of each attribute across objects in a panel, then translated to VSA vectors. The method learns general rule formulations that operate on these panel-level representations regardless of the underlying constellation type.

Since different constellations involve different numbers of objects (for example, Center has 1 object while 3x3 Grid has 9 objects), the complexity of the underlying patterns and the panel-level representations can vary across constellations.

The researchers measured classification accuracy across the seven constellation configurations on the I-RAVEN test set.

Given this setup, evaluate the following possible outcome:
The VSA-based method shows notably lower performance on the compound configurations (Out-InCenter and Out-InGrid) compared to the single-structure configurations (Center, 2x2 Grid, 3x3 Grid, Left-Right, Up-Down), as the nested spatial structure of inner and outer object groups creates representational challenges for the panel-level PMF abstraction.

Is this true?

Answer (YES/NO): NO